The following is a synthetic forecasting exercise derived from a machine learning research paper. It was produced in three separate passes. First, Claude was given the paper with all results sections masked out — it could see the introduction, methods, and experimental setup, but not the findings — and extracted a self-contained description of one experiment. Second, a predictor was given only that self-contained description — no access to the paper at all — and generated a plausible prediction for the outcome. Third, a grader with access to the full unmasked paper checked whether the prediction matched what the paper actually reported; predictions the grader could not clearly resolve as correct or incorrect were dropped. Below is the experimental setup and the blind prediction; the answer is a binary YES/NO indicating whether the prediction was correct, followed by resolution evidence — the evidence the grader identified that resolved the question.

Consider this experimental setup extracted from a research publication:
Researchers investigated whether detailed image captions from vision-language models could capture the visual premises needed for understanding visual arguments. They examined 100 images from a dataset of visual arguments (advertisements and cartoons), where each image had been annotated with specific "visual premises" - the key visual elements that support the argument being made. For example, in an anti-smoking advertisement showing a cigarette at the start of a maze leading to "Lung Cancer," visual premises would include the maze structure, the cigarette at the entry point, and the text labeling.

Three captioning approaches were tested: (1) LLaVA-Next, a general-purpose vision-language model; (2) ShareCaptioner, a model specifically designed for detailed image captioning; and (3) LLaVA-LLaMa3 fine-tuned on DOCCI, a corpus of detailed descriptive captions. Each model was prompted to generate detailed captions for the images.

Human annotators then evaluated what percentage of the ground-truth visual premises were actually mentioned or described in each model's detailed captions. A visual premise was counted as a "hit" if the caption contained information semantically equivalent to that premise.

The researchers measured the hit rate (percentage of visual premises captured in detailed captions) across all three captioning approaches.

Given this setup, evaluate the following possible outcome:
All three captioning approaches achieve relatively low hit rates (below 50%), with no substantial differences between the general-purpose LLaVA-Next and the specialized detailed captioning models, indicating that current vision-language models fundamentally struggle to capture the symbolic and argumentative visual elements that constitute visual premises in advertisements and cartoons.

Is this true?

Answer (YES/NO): YES